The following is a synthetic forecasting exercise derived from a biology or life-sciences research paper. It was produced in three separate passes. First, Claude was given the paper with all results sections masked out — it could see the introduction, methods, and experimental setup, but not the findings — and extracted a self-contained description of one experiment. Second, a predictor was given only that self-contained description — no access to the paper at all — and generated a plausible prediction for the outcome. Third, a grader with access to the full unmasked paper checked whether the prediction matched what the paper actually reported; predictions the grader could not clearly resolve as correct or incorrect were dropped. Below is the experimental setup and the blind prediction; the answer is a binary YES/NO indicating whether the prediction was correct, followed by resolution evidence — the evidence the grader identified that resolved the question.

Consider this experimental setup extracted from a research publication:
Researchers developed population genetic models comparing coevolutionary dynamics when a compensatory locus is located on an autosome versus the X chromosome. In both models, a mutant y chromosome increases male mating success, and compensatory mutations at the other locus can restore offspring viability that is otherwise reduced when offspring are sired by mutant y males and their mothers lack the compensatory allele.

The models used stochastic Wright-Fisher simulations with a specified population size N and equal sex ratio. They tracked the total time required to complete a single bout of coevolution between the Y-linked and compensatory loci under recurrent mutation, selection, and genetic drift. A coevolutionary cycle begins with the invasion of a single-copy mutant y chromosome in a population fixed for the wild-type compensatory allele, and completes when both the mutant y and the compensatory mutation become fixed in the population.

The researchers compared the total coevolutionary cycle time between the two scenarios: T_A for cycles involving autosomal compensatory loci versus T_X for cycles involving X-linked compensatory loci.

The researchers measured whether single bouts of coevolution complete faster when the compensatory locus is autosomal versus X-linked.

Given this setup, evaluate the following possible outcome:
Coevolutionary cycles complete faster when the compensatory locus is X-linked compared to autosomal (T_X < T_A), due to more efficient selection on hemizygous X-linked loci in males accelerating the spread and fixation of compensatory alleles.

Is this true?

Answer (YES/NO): YES